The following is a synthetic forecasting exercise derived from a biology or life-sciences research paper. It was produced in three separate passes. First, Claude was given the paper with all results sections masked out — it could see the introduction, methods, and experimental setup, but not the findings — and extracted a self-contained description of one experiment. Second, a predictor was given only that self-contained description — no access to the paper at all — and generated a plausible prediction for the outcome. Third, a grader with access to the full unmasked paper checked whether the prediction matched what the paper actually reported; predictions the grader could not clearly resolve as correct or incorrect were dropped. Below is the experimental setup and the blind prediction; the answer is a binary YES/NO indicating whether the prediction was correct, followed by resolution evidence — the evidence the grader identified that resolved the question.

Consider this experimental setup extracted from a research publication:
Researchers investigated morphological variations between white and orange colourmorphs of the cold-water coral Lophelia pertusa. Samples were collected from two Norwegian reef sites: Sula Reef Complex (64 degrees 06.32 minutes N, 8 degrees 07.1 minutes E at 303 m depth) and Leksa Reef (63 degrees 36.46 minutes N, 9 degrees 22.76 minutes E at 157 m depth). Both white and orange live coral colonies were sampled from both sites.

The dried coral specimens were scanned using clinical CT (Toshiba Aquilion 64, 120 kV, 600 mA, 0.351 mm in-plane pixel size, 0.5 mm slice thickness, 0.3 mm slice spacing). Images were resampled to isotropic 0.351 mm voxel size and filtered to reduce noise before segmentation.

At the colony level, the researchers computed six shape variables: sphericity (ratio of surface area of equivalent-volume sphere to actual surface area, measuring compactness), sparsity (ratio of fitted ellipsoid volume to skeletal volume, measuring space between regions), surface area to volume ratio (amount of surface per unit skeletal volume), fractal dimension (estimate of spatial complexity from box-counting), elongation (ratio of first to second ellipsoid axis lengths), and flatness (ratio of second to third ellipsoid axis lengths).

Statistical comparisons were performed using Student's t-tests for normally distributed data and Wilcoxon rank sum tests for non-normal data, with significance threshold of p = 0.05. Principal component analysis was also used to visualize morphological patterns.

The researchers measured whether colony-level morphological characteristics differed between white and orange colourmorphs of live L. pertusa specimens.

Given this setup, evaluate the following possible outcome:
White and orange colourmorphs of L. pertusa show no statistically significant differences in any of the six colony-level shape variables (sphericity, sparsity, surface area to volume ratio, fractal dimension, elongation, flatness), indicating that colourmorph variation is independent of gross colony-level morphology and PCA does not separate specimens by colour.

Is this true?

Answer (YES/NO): YES